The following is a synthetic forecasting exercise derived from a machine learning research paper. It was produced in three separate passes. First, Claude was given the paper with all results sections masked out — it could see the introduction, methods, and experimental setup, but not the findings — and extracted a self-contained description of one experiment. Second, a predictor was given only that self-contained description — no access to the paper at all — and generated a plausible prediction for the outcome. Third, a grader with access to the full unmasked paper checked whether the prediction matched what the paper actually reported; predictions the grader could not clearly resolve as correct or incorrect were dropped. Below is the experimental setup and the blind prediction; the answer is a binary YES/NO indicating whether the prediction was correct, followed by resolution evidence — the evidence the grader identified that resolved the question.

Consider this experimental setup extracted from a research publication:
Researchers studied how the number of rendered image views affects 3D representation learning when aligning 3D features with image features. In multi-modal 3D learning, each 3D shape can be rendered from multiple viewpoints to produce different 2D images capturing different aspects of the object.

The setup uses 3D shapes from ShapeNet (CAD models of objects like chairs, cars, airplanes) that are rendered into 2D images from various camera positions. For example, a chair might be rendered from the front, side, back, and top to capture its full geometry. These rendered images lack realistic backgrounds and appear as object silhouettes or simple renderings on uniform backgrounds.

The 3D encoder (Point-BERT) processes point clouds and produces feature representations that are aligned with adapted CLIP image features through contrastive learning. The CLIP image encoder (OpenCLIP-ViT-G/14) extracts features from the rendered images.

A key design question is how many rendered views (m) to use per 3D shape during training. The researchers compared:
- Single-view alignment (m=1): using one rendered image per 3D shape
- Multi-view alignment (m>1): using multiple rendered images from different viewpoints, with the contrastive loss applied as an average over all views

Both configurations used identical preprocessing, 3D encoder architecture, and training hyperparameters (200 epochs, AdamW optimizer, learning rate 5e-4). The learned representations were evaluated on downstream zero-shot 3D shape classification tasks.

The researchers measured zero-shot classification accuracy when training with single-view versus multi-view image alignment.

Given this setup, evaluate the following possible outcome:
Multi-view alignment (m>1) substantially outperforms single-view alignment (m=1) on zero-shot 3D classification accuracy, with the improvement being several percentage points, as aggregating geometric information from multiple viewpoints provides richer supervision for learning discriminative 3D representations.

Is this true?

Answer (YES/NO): NO